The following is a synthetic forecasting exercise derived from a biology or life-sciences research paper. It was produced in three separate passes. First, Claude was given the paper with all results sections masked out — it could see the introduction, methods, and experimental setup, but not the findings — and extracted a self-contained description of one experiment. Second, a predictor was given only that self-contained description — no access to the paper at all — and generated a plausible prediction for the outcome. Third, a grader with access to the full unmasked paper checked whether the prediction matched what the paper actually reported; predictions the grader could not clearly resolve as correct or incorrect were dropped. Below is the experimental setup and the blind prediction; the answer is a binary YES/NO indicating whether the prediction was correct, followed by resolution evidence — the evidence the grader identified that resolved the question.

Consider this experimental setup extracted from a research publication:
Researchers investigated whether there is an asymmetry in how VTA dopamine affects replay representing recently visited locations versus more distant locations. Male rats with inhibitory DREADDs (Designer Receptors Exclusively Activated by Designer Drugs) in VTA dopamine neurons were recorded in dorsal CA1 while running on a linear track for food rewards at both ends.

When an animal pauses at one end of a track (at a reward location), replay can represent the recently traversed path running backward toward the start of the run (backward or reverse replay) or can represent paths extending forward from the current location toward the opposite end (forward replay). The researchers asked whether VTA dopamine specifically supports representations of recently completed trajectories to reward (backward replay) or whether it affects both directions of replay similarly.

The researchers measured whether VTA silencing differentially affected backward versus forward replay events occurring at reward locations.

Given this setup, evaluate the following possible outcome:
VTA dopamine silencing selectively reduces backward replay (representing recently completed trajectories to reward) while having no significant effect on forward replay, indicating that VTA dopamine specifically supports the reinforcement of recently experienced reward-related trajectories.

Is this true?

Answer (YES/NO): NO